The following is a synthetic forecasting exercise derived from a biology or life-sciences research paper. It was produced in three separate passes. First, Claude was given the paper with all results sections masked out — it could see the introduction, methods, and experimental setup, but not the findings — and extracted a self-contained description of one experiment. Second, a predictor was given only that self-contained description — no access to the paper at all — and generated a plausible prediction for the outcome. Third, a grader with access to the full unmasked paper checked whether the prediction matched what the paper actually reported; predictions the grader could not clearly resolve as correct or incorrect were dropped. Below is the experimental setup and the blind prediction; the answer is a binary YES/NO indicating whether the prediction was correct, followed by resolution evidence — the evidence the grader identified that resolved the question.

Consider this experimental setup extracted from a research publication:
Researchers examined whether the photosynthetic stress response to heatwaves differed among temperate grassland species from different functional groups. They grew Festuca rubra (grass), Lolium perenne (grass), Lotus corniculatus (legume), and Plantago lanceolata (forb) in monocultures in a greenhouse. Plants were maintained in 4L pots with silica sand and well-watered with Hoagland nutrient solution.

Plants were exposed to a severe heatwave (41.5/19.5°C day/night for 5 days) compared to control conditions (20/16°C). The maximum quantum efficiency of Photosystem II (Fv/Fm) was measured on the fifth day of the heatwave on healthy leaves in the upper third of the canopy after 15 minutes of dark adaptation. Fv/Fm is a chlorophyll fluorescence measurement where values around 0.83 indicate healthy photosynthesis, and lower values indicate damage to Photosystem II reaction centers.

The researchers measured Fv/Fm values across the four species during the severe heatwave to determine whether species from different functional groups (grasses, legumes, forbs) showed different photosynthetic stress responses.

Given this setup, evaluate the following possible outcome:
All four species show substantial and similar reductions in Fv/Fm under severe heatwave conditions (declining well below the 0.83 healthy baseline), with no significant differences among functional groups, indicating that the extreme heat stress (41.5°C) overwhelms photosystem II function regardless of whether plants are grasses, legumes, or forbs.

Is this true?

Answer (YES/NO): NO